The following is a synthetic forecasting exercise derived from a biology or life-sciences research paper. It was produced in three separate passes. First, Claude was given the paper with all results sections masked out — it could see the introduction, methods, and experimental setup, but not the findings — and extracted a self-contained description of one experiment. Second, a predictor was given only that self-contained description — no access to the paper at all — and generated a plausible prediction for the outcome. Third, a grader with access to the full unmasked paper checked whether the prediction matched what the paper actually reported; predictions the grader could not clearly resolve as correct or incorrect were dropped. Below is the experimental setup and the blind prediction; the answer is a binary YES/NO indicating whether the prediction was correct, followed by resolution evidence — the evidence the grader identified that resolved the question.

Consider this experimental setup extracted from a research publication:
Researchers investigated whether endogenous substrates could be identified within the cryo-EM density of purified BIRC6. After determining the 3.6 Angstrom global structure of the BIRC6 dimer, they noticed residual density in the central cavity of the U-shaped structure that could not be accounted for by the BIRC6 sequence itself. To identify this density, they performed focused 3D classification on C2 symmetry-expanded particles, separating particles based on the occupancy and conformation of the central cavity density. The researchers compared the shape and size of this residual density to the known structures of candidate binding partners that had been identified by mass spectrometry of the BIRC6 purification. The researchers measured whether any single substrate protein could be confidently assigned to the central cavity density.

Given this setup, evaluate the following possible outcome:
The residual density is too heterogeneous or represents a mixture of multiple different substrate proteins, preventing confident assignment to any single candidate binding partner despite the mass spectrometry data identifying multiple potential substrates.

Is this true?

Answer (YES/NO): NO